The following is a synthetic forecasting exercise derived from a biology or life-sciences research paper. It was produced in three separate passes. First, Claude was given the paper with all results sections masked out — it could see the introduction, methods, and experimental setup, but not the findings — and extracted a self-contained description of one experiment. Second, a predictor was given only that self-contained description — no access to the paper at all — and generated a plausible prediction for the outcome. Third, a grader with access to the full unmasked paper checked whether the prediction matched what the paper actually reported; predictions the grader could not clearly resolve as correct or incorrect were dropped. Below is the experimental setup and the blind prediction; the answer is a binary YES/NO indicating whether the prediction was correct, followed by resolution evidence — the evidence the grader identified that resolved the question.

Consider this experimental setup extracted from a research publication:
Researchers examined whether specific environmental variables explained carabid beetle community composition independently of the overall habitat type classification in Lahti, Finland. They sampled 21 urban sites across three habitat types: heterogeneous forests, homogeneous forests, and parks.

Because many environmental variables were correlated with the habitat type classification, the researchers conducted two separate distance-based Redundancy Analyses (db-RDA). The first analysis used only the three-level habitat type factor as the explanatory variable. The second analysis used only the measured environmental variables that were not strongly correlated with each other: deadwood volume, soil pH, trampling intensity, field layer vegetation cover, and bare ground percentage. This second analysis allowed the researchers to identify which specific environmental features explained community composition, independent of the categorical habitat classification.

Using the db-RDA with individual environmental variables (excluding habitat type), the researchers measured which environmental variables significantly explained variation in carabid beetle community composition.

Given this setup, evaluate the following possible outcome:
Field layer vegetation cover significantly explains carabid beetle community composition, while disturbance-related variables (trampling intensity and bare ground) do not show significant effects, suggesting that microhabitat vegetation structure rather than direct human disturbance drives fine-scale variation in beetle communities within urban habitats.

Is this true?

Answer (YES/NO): NO